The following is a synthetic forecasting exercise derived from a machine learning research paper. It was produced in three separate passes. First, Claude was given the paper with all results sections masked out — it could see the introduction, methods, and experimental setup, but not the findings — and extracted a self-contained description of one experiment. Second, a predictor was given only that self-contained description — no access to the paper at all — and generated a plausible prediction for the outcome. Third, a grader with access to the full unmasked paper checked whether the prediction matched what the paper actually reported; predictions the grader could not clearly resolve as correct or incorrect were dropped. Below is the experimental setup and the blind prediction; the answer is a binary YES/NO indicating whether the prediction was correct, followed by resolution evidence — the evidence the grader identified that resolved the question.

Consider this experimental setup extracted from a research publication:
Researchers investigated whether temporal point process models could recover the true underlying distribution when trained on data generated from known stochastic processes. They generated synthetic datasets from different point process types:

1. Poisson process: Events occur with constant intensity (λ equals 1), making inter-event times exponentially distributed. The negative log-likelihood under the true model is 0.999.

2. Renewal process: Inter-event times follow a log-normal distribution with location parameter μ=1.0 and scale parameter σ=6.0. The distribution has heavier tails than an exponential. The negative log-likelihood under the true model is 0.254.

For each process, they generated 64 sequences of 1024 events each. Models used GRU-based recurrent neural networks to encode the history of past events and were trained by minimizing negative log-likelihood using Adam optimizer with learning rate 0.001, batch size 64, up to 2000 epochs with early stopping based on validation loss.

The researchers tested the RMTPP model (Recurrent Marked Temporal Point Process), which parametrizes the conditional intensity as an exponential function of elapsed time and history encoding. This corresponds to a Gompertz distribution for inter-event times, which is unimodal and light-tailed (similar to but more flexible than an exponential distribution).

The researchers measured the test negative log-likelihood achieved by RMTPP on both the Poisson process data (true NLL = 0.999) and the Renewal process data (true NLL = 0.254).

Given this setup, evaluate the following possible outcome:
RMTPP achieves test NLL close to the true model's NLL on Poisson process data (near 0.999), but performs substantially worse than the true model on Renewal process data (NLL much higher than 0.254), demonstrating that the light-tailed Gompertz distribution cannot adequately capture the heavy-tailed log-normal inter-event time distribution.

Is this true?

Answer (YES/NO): YES